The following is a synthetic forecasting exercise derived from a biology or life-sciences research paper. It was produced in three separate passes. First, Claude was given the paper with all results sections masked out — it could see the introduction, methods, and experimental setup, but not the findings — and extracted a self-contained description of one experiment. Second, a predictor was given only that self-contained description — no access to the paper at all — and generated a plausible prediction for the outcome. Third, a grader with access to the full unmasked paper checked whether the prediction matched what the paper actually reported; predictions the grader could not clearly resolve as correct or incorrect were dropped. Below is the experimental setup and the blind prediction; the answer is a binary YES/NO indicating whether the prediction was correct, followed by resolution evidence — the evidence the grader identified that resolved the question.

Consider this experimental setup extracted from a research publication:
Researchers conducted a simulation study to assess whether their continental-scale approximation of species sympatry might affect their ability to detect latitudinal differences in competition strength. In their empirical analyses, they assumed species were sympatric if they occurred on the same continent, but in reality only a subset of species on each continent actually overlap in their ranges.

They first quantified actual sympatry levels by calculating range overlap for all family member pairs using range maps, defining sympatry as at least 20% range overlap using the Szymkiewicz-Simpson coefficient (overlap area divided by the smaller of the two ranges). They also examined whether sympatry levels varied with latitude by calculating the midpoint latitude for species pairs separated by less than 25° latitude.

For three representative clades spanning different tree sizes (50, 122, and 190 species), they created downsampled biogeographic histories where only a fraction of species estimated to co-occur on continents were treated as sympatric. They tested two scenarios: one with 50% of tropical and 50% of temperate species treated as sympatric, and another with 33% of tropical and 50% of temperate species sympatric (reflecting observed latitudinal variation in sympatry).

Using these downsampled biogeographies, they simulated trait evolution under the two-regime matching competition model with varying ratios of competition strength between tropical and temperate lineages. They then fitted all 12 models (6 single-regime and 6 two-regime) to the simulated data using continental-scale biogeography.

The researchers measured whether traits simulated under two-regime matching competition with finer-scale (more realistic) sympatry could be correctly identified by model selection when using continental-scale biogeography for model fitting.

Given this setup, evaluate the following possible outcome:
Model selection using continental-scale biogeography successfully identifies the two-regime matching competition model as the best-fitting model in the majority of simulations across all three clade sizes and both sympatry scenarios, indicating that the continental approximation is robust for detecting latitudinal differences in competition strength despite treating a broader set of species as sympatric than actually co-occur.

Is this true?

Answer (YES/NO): NO